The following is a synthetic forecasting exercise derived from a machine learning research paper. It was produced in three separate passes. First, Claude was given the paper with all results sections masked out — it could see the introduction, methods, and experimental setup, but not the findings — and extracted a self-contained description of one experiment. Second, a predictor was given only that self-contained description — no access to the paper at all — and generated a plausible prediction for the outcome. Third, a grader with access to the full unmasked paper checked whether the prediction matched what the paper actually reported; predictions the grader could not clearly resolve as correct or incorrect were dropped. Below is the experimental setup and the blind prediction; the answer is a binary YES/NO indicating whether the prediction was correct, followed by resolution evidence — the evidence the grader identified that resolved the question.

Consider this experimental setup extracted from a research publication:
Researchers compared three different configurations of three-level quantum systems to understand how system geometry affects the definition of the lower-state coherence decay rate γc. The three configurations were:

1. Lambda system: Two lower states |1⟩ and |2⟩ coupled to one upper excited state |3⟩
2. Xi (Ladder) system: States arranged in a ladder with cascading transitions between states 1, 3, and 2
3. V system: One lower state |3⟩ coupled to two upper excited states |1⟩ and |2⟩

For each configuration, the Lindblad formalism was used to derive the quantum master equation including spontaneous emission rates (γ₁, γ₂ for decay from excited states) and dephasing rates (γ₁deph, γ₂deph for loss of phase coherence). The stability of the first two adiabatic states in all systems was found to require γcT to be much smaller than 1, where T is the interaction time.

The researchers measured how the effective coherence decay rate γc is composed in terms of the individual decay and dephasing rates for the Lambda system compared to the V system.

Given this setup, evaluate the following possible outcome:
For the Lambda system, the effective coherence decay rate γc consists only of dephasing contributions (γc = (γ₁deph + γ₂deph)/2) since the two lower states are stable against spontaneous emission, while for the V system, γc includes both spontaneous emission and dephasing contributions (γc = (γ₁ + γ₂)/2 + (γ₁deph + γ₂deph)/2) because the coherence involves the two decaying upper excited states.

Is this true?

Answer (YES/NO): NO